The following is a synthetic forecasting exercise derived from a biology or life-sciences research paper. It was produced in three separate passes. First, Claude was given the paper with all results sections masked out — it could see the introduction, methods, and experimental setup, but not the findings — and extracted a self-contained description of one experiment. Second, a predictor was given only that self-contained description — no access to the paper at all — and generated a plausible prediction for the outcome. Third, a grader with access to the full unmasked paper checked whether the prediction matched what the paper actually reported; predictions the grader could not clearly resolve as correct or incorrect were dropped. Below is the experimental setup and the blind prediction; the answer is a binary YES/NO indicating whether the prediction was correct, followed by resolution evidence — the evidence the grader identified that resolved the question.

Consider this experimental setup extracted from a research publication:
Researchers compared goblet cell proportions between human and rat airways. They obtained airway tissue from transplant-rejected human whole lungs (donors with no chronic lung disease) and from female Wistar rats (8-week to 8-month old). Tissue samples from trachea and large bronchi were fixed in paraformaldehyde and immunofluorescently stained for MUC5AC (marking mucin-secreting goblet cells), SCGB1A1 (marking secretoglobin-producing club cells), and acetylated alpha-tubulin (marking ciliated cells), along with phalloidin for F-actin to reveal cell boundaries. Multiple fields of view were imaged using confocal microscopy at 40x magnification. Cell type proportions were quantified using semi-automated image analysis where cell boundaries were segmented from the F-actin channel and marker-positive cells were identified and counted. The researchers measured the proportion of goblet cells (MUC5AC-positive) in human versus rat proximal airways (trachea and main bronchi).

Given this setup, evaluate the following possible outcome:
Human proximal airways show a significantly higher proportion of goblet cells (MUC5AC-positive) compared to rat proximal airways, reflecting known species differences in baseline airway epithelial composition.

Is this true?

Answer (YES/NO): YES